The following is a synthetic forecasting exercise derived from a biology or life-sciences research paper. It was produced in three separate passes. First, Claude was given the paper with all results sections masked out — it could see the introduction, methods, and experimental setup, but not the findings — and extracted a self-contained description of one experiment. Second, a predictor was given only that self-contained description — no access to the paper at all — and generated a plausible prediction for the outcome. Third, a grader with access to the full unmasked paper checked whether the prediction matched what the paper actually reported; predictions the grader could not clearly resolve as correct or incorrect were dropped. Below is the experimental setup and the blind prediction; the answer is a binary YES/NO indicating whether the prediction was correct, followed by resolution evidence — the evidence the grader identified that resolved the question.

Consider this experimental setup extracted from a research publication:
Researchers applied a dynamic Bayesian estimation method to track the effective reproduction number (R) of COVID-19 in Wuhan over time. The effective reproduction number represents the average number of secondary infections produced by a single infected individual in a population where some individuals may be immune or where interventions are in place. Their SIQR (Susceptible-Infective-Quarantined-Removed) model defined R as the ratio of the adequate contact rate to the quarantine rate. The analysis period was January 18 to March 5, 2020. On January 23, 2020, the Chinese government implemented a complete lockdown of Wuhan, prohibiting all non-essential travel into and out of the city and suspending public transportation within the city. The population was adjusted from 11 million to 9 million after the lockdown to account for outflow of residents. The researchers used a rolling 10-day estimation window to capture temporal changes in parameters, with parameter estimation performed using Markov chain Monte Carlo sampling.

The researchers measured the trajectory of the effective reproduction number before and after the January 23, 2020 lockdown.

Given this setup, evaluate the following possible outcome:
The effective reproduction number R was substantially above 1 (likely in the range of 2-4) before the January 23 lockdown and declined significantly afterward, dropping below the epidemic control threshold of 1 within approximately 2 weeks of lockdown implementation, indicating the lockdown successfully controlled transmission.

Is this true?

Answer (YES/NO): YES